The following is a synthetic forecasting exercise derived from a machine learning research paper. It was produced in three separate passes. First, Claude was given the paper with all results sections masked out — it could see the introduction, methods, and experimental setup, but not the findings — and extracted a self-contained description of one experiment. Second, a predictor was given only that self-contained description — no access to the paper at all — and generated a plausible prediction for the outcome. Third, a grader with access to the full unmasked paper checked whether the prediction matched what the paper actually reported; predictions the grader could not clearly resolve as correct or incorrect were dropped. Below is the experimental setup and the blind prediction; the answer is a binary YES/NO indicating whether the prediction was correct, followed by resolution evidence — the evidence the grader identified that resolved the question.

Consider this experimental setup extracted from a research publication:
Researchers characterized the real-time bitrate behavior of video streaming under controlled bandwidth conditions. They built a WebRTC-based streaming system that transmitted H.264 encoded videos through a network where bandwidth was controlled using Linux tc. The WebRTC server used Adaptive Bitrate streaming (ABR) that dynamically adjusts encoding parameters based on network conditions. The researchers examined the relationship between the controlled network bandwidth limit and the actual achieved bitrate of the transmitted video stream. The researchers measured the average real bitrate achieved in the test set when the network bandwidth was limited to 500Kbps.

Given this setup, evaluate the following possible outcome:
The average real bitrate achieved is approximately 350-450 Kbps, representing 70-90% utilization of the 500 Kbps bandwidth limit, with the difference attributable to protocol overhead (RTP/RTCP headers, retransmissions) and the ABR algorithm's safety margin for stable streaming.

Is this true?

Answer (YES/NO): NO